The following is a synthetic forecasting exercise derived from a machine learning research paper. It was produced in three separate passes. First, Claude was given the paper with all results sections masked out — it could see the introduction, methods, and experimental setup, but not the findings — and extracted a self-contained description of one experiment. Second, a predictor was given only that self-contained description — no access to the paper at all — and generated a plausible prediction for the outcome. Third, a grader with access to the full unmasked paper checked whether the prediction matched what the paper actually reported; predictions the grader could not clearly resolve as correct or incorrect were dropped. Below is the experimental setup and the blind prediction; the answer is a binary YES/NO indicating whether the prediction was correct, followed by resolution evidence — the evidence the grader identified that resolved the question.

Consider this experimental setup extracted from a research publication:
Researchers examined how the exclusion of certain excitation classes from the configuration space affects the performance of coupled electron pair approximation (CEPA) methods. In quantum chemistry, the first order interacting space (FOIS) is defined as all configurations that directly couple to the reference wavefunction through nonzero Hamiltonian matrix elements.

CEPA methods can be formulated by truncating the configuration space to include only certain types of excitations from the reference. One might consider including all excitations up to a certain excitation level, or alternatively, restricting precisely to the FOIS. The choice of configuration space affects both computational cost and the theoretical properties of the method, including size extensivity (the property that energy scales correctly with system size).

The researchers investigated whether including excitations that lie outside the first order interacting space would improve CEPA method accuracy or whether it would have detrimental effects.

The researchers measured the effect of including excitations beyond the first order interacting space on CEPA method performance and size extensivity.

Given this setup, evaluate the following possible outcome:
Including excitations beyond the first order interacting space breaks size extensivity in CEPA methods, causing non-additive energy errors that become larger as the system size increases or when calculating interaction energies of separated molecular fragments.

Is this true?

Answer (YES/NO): YES